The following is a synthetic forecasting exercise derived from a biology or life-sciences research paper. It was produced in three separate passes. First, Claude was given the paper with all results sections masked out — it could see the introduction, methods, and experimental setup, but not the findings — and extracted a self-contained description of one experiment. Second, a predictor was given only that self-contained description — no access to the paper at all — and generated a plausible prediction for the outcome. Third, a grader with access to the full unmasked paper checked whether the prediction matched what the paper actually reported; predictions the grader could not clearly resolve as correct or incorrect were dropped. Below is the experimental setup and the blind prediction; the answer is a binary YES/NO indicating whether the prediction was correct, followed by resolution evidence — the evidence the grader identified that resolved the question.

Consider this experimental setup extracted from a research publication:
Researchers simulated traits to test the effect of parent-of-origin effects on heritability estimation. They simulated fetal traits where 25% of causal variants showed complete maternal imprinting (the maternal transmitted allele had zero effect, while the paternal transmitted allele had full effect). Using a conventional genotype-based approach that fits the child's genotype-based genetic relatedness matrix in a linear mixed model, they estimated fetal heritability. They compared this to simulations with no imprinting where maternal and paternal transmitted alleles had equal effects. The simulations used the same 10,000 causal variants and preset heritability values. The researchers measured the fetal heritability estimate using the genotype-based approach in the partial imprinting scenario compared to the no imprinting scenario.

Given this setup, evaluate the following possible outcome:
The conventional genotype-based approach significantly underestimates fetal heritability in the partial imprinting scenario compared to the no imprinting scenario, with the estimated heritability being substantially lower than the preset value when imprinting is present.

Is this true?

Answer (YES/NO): NO